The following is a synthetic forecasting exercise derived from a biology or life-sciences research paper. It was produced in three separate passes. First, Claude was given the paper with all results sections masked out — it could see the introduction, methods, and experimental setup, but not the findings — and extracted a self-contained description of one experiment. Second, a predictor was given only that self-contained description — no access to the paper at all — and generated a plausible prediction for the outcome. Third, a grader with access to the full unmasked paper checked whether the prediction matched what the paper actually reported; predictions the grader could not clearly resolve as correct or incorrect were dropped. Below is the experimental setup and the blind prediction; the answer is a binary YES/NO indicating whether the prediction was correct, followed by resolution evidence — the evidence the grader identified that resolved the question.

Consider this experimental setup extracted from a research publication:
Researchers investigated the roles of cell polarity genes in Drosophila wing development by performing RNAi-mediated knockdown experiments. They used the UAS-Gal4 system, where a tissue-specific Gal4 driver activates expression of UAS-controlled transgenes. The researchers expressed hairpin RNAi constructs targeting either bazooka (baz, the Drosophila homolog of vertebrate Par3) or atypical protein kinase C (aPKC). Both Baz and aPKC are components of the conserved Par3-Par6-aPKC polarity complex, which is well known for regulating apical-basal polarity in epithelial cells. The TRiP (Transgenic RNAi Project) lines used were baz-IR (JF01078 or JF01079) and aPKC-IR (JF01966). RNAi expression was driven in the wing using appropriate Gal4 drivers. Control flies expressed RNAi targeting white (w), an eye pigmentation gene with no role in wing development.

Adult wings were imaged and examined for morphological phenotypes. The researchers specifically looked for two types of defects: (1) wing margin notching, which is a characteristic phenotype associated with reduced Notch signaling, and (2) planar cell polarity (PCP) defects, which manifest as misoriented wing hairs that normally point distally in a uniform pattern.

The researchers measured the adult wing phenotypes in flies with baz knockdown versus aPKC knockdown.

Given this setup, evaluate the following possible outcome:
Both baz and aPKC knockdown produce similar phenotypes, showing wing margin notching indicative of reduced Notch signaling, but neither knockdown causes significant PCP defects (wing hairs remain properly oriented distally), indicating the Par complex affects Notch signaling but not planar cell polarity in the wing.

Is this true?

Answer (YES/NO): NO